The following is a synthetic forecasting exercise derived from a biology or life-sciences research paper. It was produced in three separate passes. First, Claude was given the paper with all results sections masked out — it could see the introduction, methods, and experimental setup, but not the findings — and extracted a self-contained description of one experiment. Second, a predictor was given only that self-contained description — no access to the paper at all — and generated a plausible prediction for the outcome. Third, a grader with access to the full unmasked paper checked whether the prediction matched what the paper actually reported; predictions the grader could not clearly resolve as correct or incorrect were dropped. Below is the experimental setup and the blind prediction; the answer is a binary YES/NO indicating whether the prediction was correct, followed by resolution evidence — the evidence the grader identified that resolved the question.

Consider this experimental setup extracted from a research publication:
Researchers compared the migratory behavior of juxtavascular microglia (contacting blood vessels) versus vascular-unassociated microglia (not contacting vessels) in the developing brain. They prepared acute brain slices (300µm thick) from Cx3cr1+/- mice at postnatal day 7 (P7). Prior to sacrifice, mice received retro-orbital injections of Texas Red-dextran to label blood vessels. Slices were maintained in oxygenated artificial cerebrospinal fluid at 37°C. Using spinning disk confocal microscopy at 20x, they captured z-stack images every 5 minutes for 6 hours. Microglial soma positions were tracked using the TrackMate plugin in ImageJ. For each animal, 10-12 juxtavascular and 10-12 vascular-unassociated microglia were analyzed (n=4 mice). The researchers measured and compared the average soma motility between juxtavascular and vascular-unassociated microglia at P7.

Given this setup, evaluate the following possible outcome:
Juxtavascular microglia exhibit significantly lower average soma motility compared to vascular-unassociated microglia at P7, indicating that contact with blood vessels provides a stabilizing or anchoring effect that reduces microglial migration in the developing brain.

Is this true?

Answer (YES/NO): NO